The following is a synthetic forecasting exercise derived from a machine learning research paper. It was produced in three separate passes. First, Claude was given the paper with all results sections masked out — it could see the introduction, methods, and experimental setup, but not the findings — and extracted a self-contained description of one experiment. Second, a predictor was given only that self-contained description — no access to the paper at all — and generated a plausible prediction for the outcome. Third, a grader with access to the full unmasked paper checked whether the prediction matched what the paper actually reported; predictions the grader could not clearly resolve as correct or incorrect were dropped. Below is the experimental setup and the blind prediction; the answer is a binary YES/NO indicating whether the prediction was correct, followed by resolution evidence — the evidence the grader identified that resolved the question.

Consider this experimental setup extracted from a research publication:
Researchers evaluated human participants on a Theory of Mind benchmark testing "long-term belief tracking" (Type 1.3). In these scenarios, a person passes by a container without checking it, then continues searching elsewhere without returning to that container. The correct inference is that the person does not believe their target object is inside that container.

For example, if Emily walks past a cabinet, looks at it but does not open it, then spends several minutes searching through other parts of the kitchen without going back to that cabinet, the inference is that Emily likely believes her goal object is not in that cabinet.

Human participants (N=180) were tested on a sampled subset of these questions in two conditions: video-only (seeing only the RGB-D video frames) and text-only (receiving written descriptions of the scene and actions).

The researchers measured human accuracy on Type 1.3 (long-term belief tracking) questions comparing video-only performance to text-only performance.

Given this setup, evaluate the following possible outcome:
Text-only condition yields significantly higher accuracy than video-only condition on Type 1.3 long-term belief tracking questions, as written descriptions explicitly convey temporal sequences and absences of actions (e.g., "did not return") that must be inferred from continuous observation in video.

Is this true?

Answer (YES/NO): NO